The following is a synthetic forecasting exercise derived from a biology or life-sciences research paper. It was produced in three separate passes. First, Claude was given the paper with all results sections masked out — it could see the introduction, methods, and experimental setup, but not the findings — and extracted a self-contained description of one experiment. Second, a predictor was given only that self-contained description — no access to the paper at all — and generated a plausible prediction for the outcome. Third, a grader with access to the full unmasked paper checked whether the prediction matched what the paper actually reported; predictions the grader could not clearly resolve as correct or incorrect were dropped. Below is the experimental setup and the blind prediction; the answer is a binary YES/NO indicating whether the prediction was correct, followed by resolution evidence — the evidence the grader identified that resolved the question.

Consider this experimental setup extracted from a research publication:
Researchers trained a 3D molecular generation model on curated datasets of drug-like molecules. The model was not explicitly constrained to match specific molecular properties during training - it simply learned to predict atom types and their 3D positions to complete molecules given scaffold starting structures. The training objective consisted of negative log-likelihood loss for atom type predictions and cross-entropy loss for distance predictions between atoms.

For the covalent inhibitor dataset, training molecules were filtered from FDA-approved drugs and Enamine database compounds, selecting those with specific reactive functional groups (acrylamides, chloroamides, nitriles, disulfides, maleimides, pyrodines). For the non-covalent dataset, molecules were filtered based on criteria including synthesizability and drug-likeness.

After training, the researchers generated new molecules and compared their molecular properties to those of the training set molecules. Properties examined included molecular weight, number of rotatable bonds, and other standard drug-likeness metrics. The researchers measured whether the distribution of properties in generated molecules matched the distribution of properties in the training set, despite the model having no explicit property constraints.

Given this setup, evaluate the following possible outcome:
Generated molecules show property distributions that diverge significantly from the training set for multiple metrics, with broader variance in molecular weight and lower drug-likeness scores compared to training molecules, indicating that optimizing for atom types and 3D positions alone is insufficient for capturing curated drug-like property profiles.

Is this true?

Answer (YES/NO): NO